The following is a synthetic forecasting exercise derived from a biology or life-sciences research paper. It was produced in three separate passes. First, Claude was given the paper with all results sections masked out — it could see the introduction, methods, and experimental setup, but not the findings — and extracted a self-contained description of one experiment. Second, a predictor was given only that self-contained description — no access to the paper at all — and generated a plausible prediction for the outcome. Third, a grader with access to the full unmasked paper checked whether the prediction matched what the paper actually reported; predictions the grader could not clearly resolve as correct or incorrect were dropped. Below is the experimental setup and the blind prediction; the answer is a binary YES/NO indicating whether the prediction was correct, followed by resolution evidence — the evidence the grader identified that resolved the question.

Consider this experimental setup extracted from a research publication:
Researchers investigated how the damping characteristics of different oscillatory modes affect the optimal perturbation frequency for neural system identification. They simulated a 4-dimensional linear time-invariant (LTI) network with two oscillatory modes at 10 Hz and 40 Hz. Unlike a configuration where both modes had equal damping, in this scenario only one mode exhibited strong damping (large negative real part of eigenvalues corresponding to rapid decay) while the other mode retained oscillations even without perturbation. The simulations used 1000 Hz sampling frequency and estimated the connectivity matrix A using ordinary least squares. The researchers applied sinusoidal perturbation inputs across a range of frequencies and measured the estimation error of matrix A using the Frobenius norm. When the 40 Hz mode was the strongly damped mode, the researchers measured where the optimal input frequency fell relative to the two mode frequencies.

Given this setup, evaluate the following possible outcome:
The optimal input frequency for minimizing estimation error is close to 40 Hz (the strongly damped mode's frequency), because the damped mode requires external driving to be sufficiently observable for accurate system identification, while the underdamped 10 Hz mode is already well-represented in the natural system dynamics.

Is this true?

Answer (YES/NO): YES